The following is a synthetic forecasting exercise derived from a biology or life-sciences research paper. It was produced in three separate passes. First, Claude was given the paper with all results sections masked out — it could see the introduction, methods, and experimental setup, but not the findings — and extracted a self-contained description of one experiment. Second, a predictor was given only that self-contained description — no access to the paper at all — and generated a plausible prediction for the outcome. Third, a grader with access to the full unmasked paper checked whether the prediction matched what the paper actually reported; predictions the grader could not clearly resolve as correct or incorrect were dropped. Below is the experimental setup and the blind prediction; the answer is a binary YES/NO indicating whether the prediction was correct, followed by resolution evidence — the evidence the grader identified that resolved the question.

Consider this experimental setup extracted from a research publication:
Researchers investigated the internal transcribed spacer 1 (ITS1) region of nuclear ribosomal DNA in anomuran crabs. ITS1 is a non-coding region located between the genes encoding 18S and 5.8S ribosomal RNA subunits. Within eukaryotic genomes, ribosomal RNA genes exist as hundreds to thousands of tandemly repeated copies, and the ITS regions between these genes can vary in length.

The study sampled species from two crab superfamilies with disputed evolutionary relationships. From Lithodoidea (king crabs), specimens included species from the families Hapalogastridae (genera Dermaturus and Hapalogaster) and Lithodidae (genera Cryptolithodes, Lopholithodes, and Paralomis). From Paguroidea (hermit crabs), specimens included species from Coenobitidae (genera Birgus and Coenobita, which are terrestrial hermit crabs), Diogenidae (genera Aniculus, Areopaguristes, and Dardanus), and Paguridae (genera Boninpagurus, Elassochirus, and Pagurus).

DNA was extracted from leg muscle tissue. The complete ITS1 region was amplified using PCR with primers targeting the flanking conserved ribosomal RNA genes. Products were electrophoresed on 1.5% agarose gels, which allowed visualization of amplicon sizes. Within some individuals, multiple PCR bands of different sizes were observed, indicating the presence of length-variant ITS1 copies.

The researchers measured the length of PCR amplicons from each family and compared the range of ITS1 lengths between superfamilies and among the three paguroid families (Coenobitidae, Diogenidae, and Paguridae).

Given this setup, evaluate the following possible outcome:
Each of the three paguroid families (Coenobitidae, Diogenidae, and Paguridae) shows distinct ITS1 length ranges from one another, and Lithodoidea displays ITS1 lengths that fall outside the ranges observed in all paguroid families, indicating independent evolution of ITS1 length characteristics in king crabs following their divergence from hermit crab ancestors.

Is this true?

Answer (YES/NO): NO